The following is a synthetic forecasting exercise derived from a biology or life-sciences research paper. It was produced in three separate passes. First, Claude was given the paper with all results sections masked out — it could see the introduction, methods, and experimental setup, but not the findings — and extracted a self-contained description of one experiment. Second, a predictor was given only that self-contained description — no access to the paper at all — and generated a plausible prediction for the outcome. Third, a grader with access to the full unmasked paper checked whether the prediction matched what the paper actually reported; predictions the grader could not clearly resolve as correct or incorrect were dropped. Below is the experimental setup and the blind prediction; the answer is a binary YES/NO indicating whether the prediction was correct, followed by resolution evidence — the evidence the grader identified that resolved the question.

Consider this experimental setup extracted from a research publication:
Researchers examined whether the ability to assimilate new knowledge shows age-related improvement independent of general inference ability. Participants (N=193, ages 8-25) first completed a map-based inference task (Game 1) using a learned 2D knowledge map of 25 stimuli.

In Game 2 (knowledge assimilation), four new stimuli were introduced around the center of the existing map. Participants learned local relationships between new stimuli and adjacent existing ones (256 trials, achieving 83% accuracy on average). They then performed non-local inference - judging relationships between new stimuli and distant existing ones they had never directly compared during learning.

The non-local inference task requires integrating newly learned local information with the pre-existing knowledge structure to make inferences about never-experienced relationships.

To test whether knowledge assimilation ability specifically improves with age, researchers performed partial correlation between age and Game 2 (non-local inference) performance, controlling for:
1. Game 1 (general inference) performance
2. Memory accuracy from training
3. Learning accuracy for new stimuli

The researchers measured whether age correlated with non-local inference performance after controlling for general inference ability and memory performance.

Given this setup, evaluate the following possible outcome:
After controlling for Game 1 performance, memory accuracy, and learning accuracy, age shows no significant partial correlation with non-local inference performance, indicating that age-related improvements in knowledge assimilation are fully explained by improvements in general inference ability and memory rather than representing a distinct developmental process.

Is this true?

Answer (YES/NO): NO